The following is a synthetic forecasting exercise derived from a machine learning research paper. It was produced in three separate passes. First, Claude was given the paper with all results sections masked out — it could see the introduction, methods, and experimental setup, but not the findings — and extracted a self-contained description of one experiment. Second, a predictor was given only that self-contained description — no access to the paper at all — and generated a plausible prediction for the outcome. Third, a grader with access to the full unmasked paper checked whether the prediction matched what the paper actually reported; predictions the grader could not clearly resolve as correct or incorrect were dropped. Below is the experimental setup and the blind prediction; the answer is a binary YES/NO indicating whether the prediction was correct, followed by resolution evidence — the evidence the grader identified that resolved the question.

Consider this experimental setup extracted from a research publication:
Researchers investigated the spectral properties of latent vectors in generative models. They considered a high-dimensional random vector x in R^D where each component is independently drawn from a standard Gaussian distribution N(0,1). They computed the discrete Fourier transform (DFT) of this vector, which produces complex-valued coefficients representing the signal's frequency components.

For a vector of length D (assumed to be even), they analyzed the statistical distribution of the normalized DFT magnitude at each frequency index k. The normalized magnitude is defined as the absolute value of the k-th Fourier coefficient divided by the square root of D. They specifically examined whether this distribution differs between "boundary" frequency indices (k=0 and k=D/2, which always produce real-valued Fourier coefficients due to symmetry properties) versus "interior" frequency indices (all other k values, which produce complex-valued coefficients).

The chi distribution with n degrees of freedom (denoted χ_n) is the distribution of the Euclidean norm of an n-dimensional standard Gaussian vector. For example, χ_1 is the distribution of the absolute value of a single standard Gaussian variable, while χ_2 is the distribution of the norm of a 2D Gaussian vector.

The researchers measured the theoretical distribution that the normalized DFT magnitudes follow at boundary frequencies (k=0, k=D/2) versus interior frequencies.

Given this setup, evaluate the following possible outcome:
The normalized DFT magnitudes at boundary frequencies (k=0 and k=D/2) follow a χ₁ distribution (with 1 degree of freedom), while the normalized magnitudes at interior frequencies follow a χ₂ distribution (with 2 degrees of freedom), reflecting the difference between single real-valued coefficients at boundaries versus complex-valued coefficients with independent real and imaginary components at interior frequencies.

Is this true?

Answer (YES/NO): NO